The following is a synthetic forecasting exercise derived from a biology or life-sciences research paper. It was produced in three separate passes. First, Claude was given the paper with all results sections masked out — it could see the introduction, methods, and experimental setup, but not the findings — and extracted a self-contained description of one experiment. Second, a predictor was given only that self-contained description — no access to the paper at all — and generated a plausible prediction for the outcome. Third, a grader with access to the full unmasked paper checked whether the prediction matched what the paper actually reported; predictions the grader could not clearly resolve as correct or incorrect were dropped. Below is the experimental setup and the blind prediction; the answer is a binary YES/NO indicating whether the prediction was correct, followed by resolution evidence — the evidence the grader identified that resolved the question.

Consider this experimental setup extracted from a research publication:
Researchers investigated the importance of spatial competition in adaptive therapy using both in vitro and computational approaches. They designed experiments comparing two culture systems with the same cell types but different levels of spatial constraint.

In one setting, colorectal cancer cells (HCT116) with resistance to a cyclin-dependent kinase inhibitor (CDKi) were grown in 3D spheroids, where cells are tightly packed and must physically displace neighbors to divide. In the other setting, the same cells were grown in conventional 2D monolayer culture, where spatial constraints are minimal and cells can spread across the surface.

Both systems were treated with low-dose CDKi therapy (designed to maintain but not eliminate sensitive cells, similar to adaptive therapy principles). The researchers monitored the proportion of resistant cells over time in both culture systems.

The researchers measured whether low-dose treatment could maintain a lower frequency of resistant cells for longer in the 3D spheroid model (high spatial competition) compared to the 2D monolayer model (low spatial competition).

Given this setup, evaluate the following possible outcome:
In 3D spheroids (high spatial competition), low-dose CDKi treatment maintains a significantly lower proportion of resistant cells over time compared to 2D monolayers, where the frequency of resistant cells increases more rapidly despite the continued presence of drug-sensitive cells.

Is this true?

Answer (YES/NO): YES